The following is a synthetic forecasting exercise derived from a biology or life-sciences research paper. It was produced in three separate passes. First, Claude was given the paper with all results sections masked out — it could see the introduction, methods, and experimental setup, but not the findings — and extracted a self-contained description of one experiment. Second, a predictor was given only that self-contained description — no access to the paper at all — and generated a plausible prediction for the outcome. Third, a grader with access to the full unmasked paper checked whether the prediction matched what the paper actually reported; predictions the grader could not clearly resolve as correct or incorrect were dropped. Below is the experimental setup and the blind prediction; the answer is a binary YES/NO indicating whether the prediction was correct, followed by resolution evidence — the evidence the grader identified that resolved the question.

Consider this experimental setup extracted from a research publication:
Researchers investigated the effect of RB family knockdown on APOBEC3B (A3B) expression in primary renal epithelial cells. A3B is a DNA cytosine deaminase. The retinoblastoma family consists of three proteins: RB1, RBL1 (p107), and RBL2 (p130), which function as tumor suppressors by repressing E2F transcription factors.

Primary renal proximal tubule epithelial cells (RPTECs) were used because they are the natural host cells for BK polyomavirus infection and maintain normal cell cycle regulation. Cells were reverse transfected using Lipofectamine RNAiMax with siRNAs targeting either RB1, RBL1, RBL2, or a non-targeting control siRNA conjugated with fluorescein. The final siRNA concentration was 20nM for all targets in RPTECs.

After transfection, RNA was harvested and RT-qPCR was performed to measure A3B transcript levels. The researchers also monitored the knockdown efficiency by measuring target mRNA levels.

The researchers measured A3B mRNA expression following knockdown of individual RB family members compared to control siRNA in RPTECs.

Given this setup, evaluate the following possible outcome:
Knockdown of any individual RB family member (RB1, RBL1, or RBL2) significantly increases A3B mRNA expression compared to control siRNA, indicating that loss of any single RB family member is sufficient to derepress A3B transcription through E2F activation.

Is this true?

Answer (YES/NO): NO